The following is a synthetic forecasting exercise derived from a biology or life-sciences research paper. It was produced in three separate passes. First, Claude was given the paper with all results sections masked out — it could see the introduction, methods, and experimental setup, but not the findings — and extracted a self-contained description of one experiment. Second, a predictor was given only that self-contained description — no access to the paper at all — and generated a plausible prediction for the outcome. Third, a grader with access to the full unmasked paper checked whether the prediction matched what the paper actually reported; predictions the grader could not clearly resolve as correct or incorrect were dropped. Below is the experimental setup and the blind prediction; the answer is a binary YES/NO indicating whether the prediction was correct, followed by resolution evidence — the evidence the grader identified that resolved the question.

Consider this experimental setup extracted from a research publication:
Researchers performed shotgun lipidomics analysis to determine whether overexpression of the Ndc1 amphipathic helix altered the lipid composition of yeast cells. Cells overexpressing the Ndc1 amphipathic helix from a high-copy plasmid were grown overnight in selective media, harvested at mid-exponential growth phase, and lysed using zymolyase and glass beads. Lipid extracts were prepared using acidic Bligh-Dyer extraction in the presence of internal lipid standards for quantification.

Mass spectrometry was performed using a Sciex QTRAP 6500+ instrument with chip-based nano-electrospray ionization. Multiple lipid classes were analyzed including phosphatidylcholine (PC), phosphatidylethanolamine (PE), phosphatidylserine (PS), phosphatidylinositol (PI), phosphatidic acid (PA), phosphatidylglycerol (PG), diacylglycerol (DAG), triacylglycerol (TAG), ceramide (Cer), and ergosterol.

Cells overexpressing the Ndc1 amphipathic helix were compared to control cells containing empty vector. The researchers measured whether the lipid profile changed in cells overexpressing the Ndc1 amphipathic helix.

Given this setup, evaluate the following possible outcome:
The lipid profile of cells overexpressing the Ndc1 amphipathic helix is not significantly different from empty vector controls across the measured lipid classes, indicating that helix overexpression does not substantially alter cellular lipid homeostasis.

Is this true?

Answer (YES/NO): NO